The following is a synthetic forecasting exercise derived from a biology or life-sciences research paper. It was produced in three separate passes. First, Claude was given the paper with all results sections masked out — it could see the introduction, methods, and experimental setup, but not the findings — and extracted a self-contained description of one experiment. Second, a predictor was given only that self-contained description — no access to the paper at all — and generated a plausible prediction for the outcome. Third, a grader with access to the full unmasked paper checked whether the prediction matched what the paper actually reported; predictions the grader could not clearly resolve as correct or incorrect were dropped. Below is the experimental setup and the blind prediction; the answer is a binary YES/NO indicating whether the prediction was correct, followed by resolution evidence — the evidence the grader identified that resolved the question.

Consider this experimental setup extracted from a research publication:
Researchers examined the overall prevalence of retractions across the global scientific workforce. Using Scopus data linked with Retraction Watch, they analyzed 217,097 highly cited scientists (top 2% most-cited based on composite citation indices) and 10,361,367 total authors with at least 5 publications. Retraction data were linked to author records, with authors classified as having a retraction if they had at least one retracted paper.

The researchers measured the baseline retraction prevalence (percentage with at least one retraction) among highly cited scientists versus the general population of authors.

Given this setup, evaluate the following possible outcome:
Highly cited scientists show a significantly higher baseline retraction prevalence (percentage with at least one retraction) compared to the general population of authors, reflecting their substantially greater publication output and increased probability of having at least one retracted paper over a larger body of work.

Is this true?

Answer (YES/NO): YES